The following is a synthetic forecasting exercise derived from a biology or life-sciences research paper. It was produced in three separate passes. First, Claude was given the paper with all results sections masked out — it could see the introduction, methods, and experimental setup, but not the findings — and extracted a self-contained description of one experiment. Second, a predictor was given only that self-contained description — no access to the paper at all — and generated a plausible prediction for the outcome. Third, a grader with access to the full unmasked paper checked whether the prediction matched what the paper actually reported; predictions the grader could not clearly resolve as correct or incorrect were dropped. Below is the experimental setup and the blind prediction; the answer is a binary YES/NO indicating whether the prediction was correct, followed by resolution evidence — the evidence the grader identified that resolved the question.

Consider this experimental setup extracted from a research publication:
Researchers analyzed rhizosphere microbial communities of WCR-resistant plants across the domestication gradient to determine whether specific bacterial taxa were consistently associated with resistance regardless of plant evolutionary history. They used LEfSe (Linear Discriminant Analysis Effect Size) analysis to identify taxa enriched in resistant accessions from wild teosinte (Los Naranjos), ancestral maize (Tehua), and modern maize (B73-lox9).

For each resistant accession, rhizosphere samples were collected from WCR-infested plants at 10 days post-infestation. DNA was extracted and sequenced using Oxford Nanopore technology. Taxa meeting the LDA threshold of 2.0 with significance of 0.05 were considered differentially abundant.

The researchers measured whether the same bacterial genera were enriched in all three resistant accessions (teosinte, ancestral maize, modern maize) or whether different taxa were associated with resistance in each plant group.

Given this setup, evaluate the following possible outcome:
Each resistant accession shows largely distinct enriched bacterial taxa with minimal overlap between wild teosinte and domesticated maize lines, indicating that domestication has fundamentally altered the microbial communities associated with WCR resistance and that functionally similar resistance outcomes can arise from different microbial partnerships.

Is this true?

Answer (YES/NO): NO